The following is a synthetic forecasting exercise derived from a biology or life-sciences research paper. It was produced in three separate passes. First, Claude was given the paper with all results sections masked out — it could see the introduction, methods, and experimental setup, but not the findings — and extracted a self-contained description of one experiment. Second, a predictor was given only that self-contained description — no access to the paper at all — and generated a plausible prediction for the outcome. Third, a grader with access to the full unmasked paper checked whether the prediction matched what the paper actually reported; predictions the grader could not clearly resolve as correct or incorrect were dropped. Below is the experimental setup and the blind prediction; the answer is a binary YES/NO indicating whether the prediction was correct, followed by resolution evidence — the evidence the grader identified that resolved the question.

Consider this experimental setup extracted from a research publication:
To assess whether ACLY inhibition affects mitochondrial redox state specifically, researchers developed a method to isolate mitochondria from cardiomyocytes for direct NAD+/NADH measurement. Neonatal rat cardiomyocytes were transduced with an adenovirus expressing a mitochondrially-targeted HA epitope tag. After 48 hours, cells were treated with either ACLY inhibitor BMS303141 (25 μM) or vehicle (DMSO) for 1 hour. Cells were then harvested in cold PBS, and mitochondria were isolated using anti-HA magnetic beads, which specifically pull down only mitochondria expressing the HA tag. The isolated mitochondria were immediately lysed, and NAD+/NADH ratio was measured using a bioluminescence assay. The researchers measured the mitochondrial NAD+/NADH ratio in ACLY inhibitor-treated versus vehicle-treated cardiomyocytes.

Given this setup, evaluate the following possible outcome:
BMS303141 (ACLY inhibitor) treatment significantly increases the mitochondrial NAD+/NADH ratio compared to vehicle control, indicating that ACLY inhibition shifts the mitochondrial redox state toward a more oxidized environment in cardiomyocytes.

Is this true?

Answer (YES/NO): NO